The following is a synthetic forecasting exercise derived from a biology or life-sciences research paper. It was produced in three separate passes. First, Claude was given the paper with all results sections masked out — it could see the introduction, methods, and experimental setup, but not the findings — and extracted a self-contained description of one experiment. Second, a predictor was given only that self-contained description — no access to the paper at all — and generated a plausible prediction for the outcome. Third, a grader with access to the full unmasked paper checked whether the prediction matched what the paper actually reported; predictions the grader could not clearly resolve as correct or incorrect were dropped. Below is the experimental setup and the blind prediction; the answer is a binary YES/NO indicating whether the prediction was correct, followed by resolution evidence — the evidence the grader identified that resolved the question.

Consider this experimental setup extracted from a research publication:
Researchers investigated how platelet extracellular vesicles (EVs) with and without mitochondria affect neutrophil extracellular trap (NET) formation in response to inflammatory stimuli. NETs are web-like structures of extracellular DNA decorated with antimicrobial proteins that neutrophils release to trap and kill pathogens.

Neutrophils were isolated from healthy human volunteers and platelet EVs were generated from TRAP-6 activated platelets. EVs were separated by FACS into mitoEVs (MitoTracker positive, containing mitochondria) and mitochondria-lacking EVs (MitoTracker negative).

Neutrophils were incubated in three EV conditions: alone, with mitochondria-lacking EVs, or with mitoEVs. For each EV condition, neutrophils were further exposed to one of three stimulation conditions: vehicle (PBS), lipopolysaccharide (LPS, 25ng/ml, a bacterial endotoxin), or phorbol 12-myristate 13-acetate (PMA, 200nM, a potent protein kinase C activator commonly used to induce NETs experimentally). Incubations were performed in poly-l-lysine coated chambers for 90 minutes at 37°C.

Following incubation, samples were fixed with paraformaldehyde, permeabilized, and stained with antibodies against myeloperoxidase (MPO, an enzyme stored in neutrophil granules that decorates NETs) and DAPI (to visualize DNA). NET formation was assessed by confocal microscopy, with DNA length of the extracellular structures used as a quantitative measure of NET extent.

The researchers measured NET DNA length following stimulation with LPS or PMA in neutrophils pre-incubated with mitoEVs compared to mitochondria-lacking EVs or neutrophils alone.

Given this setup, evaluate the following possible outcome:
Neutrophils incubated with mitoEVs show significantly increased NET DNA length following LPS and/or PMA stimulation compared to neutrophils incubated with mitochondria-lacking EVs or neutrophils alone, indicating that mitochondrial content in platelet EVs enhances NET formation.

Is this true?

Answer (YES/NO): YES